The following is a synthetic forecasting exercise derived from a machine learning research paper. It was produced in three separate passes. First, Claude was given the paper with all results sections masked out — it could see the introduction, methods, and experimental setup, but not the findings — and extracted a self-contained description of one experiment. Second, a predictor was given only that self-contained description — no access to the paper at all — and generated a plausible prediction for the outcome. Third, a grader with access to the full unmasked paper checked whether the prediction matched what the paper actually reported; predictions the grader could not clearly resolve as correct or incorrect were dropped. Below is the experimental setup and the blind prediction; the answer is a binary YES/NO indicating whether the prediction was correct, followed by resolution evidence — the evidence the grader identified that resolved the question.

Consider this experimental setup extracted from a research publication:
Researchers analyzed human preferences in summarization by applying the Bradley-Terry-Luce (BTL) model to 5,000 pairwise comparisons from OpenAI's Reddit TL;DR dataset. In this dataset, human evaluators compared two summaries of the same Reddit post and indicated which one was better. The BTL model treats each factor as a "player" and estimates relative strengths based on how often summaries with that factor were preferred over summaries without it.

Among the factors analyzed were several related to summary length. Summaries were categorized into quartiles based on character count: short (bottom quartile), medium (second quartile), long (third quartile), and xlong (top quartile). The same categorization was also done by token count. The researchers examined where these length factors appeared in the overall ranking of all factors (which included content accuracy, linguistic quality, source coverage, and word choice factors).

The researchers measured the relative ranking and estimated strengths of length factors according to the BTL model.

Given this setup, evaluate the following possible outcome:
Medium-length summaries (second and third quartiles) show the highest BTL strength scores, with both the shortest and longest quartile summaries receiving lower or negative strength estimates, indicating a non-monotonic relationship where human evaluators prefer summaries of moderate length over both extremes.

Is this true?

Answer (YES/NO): NO